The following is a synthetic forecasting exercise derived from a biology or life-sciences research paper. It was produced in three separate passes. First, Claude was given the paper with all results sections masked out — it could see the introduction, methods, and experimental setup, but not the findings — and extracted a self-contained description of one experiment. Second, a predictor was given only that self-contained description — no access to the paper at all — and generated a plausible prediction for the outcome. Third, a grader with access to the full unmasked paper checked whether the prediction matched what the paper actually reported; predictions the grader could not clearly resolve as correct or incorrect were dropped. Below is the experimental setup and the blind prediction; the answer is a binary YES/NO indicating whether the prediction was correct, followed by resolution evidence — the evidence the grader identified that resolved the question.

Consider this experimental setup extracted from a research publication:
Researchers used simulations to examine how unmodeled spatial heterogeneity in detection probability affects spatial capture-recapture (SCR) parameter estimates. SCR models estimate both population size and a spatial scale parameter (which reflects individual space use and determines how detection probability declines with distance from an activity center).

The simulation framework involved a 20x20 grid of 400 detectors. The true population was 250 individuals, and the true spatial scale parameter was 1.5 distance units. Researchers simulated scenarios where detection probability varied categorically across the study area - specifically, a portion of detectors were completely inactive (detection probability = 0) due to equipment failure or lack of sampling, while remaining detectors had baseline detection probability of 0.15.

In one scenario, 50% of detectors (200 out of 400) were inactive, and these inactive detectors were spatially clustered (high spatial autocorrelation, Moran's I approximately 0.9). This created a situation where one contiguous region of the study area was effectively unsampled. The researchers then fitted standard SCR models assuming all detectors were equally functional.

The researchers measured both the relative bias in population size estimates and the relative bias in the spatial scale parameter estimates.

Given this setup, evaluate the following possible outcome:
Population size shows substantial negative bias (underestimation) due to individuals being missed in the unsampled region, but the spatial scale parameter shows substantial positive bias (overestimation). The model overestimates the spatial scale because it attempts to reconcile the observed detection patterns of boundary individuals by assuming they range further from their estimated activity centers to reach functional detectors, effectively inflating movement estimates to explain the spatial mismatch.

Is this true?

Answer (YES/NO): NO